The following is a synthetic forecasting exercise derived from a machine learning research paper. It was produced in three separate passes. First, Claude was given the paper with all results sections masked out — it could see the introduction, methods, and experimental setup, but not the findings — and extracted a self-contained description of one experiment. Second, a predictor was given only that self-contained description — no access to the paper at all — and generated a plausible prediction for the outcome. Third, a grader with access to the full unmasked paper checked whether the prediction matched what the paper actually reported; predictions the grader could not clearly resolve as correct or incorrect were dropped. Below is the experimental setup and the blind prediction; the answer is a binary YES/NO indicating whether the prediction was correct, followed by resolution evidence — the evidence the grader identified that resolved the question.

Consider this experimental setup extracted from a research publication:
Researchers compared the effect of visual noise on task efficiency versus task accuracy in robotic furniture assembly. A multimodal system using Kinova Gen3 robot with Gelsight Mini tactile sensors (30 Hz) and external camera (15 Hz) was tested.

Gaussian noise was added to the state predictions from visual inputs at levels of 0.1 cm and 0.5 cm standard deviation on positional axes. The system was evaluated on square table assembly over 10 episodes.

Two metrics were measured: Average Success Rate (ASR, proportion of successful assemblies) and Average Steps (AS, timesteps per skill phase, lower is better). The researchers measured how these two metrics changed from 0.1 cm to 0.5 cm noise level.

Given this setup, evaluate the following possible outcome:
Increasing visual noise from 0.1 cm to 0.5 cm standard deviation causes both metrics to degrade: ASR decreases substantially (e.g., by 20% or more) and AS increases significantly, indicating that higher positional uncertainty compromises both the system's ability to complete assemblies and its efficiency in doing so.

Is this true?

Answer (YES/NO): NO